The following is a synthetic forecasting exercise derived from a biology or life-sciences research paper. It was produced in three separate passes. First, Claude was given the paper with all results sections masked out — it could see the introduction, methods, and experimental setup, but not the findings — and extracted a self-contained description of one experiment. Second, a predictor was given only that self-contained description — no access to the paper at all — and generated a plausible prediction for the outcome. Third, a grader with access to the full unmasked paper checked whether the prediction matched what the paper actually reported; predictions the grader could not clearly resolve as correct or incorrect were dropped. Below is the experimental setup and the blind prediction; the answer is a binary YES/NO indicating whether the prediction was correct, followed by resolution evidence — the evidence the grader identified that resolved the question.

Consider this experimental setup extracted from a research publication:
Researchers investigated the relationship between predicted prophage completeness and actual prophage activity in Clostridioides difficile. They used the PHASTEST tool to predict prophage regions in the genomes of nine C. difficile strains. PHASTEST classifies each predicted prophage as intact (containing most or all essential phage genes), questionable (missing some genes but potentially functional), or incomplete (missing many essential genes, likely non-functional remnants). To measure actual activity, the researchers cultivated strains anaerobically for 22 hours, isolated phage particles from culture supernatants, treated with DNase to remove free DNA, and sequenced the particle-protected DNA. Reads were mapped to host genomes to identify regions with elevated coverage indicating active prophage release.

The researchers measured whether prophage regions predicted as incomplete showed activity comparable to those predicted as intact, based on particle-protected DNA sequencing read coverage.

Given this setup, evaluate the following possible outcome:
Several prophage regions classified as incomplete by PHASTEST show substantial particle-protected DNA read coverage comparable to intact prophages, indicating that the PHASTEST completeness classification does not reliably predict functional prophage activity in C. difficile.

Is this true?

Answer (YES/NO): NO